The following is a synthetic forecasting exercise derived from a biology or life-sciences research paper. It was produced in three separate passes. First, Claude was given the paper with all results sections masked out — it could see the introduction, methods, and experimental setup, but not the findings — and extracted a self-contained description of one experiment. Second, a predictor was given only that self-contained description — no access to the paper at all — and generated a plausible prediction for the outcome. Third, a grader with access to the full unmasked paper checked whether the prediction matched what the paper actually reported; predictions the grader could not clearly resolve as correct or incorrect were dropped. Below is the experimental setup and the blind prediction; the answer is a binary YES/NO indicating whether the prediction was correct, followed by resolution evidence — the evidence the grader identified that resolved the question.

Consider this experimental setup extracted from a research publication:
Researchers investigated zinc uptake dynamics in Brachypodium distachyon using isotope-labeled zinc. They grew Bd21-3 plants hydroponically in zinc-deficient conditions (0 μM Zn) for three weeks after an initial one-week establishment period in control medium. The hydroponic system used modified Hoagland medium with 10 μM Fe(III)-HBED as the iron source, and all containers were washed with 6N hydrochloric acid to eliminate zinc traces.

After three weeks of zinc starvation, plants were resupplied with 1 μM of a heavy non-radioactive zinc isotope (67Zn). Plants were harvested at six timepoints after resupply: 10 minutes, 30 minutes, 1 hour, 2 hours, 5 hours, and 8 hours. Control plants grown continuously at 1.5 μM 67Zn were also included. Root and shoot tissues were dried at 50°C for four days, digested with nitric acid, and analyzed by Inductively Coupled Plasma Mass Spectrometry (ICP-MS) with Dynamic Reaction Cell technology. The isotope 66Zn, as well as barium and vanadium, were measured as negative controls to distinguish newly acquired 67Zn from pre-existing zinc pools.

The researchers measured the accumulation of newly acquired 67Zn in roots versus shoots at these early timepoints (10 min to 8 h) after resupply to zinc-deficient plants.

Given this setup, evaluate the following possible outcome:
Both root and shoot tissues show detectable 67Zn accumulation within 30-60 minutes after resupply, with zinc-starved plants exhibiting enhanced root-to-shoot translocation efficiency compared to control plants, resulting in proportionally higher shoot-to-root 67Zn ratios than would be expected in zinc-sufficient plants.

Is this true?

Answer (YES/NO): NO